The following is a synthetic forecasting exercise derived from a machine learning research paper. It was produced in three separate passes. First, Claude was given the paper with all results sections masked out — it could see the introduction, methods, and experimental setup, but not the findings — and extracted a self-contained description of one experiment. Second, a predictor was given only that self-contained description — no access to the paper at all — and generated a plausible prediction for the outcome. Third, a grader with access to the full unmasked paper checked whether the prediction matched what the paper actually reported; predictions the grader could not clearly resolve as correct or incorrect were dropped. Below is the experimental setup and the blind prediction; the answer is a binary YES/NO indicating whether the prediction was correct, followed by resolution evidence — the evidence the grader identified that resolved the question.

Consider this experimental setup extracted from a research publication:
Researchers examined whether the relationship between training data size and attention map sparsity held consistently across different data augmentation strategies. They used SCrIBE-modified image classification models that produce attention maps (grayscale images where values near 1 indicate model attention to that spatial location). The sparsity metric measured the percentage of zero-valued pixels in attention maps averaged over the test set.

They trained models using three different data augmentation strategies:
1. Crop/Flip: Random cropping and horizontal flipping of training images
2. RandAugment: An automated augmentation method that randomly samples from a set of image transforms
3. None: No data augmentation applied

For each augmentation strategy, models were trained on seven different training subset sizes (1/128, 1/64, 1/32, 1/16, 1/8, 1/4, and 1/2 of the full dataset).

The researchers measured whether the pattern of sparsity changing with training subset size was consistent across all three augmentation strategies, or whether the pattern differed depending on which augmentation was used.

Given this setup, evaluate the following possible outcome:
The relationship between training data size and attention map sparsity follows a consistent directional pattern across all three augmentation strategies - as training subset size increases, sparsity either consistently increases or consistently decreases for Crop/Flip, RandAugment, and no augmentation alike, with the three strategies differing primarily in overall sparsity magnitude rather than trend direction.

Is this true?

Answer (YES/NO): YES